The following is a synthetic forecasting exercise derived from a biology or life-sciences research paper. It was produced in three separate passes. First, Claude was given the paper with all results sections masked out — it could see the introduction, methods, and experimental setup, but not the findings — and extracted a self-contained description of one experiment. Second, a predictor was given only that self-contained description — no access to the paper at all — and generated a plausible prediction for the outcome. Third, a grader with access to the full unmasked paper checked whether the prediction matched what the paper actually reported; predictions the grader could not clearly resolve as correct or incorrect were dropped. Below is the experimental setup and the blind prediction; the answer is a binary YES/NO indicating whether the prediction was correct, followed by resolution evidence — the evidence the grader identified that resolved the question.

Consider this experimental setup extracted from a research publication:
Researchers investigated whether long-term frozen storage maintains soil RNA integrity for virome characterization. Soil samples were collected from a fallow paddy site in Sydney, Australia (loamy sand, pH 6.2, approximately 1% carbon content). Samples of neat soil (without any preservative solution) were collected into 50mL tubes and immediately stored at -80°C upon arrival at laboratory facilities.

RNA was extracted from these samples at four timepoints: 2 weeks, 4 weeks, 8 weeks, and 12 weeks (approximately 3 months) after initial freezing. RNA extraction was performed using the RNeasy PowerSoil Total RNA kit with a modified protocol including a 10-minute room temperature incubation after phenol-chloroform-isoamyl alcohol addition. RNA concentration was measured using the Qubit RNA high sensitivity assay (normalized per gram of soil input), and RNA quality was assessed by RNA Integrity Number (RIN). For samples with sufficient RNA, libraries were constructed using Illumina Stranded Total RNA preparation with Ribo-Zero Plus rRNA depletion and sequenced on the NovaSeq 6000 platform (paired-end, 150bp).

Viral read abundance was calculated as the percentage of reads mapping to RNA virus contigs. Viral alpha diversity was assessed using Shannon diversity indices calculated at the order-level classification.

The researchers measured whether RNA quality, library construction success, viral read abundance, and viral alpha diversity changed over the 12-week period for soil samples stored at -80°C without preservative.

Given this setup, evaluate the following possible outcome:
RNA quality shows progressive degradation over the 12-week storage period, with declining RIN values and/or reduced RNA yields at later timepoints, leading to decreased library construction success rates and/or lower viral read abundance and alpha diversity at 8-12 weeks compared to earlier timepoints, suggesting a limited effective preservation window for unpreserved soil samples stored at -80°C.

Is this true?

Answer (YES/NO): NO